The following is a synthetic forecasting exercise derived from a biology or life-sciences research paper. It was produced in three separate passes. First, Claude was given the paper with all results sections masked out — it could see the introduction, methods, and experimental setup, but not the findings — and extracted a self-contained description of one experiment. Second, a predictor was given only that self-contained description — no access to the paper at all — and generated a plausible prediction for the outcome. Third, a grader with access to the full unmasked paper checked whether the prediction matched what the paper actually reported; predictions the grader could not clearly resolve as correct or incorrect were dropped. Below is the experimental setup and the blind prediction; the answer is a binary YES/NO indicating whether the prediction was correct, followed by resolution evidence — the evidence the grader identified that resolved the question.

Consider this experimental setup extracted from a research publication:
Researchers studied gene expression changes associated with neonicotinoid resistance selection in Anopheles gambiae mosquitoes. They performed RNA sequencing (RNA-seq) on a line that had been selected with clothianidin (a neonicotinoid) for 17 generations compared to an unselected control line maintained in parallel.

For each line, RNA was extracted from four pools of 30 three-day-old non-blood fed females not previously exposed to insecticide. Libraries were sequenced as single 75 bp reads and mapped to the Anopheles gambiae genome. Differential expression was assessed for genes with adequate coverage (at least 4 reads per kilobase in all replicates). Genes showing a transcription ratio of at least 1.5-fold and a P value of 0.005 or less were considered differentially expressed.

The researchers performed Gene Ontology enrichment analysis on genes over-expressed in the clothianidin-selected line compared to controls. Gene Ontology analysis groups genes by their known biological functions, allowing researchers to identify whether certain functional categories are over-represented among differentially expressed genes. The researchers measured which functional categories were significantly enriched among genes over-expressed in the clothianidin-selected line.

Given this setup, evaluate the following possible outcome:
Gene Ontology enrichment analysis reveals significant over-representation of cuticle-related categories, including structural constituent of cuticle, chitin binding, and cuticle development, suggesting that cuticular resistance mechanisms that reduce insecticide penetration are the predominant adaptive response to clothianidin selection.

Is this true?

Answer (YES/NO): NO